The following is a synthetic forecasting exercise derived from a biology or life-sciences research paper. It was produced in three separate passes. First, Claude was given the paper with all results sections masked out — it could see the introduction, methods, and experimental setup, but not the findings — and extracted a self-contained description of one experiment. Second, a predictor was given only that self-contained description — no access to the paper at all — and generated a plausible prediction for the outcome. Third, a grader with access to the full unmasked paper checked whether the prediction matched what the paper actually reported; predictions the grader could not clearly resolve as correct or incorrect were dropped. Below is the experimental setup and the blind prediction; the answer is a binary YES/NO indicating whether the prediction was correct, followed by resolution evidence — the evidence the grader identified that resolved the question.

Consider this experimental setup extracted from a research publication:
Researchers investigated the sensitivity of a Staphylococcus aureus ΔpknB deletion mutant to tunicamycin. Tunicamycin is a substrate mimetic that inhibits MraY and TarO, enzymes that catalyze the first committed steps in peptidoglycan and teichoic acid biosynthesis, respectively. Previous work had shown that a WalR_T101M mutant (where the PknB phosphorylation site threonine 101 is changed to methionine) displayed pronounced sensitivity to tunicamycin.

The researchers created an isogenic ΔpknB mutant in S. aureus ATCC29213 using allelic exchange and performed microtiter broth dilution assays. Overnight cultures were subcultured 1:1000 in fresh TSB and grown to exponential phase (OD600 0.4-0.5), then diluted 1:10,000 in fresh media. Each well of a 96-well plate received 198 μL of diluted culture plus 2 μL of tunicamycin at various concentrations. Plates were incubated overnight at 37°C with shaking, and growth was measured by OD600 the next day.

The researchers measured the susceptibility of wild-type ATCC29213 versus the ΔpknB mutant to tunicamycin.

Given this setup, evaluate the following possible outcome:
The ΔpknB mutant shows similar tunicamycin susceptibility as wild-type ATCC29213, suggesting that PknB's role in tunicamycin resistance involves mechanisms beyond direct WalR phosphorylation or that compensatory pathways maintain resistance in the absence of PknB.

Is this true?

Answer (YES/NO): NO